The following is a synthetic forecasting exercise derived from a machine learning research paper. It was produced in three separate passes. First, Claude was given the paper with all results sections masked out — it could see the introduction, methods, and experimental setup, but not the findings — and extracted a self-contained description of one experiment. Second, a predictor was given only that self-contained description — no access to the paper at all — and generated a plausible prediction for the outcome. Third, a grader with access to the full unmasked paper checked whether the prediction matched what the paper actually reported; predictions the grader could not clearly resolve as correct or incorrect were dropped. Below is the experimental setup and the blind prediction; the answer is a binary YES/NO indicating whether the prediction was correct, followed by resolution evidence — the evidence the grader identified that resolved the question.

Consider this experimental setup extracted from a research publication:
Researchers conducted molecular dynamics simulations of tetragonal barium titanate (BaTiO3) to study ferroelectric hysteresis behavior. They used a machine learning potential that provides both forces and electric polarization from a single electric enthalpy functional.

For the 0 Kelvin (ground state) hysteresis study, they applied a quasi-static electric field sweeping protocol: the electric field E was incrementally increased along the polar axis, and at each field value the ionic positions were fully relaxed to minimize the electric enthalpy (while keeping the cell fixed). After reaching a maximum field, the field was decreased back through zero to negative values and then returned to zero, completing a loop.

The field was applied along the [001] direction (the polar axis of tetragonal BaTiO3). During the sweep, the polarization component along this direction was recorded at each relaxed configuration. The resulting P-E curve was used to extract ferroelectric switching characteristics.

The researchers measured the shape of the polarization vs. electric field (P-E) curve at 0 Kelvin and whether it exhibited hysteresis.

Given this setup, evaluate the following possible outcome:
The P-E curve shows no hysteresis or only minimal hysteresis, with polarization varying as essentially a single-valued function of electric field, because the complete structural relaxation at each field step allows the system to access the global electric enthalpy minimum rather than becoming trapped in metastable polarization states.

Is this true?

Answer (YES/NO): NO